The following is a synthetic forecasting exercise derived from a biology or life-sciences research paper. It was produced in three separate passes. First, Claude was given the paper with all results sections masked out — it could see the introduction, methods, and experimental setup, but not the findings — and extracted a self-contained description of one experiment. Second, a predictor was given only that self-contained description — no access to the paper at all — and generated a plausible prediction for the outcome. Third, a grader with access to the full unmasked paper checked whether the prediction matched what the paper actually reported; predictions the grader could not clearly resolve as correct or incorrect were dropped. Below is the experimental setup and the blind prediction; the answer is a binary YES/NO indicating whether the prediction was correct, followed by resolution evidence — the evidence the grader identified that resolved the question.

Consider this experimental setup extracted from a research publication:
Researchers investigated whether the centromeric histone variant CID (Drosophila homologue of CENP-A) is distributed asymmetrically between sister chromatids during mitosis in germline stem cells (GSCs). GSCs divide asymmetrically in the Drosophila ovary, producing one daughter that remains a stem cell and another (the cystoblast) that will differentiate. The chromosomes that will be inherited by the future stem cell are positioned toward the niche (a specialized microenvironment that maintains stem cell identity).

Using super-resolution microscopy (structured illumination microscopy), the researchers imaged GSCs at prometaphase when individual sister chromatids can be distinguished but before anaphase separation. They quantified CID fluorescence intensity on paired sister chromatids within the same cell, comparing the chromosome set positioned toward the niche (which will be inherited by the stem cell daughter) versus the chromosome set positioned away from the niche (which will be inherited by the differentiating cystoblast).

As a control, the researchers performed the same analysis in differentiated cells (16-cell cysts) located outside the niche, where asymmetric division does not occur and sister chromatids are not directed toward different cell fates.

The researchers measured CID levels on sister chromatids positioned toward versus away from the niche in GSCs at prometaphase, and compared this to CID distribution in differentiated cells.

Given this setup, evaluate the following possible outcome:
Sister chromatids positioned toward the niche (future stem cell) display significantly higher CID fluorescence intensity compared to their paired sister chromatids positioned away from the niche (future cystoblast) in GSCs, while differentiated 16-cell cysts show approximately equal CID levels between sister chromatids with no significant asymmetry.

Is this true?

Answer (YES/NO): NO